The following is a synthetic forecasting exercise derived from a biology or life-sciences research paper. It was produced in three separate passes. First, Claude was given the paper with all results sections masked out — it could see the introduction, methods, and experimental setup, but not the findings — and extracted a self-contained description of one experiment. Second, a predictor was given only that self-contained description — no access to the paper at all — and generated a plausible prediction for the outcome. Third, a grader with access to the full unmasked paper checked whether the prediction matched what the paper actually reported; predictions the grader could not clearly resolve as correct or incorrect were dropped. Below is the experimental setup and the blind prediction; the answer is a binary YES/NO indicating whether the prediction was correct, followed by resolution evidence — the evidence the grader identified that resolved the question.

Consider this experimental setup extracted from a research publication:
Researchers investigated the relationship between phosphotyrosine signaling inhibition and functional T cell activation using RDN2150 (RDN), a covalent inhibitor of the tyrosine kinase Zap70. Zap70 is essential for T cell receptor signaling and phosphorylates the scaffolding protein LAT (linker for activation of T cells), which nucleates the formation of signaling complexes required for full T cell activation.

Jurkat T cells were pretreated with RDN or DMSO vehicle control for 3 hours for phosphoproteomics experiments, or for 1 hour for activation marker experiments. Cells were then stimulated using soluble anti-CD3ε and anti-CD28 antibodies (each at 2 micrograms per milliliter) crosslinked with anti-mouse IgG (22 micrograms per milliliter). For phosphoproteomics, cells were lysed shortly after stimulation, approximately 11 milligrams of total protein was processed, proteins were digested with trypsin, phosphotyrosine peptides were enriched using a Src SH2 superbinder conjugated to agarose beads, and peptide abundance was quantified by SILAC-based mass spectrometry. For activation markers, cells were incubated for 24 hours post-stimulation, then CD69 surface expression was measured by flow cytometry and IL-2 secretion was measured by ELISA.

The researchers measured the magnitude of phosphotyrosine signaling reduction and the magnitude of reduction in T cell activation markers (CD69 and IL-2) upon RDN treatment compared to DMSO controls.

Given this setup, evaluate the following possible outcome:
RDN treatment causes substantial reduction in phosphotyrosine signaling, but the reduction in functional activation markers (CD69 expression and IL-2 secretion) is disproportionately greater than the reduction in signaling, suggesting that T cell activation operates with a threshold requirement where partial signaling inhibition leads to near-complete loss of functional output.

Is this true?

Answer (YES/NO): YES